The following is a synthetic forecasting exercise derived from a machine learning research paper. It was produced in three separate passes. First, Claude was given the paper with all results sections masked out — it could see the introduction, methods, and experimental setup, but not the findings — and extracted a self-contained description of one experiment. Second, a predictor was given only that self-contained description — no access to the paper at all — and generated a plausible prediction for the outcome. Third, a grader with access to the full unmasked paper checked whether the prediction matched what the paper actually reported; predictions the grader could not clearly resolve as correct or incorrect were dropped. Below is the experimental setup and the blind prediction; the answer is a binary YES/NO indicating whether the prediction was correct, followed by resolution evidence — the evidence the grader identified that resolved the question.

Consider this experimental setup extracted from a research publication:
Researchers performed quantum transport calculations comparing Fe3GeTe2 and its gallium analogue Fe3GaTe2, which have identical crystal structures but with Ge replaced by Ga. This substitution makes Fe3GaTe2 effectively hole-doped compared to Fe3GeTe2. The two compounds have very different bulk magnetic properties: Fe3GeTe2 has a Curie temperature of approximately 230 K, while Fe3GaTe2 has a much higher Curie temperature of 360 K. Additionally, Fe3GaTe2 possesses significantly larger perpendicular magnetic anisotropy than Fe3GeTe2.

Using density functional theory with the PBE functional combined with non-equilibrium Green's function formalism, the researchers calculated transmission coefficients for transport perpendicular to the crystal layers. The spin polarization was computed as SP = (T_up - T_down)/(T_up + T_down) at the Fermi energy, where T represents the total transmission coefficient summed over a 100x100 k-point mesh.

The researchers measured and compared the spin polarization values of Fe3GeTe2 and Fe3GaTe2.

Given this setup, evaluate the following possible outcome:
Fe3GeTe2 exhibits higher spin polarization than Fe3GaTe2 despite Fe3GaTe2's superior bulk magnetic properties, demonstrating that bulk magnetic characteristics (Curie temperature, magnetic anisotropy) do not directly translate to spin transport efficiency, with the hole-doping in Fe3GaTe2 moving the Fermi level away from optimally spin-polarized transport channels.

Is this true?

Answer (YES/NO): NO